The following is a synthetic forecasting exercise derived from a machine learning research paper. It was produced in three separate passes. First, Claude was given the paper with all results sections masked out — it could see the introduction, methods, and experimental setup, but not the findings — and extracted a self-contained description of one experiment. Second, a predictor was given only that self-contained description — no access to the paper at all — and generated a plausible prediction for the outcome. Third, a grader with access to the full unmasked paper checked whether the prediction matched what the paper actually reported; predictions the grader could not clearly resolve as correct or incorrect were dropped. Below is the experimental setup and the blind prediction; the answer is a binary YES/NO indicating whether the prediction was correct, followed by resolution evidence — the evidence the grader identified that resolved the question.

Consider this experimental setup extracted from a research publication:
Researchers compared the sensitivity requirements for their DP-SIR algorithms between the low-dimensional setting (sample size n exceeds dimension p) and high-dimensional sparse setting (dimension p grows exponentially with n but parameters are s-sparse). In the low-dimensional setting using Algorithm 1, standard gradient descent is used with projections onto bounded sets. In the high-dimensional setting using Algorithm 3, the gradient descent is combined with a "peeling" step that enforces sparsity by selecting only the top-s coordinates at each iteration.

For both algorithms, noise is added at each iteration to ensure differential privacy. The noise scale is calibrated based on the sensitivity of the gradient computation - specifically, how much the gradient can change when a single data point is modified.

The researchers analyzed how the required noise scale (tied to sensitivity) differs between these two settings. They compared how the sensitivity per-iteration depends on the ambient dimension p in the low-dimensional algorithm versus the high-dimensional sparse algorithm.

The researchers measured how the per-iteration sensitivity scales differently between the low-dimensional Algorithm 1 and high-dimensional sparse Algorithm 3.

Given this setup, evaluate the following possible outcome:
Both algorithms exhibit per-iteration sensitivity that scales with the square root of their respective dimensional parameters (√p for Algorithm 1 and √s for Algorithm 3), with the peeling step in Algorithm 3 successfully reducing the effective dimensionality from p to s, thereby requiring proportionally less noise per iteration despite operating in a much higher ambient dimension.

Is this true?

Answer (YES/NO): NO